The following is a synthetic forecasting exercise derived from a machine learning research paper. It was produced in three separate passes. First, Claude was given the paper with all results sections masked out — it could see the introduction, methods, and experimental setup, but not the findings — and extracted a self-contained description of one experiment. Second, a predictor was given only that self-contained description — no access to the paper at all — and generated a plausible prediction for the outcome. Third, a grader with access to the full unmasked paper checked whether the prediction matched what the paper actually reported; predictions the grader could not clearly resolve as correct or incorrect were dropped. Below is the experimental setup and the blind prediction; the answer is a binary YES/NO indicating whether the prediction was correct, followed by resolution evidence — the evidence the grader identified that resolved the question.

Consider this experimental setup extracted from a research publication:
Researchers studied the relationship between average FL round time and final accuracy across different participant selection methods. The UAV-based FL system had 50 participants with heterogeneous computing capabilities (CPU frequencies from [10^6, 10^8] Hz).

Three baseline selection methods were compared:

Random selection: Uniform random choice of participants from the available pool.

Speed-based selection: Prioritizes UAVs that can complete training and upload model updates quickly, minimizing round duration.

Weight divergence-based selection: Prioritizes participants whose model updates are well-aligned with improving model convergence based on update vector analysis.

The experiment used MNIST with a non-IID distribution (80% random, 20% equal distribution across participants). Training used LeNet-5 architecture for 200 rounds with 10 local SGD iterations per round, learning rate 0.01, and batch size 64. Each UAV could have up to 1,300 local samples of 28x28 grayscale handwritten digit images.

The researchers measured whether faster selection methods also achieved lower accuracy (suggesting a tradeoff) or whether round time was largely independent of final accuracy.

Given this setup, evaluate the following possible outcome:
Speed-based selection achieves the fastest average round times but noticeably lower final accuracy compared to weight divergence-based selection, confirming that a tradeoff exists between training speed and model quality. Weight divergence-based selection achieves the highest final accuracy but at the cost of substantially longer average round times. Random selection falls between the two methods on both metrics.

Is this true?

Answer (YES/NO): NO